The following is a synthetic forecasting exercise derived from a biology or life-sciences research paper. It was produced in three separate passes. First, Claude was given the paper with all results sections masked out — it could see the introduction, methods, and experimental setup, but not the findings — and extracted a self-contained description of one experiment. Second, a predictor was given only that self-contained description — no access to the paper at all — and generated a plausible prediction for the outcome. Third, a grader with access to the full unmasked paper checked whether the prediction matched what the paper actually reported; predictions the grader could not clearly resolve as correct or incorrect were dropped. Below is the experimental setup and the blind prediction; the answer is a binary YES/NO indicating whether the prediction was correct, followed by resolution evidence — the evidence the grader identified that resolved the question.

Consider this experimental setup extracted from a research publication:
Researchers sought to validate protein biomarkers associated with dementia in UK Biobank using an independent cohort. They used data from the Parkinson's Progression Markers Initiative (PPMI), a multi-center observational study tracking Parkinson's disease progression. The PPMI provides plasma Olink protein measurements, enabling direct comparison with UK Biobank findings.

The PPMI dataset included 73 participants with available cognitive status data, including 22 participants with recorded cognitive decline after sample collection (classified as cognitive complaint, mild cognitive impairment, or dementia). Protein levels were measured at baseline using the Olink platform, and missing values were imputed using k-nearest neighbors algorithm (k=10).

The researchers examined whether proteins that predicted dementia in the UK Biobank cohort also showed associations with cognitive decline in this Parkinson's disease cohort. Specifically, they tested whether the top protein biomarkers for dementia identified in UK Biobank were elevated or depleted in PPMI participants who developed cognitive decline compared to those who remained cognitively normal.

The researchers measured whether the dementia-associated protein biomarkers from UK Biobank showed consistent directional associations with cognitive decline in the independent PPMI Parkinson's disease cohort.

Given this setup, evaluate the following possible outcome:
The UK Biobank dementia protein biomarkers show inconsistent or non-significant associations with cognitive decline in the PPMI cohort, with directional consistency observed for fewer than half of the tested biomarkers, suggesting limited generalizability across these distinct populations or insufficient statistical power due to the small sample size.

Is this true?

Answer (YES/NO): NO